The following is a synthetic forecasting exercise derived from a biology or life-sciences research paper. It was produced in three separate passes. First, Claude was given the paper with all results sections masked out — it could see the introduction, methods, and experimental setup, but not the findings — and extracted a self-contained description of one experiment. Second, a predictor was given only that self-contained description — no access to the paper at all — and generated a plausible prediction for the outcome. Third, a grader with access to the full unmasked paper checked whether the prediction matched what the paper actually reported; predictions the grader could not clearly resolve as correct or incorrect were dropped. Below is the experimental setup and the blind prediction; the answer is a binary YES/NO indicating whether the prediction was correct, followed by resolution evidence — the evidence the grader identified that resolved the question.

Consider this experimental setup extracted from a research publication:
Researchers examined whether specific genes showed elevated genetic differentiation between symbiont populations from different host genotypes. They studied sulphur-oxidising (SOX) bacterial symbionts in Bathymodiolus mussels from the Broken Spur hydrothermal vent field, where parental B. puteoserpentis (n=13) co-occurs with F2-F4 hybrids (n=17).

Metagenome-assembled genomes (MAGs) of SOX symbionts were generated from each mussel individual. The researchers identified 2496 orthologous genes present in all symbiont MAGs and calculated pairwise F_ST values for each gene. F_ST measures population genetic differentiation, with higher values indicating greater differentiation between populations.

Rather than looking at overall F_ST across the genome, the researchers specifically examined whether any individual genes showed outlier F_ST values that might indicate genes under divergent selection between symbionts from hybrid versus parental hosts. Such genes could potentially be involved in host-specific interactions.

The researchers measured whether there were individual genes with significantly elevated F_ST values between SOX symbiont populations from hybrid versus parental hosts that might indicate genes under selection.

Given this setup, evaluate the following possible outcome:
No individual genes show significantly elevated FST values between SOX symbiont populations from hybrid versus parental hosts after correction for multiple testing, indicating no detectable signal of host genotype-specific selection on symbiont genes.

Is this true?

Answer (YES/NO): YES